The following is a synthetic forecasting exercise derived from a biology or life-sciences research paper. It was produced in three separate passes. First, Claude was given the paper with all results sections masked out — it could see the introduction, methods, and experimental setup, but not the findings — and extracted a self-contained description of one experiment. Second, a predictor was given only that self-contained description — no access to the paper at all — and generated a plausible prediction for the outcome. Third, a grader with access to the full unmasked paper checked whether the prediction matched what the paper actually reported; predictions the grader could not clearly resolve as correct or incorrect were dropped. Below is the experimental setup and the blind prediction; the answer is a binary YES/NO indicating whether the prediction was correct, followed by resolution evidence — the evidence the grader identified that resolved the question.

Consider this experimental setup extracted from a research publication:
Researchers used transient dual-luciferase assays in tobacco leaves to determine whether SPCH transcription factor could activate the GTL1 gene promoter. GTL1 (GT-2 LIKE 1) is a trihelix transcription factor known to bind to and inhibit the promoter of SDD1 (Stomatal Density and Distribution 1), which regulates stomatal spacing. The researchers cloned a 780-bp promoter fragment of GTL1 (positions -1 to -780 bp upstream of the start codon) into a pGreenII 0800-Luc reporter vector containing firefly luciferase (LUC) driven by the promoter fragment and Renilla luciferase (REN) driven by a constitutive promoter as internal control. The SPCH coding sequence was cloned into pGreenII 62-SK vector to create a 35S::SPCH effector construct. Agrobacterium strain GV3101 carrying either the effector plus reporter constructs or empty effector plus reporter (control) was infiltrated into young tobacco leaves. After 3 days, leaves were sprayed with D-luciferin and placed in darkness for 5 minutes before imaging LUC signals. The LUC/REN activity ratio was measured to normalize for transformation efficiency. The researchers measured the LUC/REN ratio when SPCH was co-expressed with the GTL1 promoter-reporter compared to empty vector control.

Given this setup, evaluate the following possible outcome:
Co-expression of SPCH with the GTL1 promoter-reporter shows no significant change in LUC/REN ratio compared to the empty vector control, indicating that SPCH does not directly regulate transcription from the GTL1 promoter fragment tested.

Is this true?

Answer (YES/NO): NO